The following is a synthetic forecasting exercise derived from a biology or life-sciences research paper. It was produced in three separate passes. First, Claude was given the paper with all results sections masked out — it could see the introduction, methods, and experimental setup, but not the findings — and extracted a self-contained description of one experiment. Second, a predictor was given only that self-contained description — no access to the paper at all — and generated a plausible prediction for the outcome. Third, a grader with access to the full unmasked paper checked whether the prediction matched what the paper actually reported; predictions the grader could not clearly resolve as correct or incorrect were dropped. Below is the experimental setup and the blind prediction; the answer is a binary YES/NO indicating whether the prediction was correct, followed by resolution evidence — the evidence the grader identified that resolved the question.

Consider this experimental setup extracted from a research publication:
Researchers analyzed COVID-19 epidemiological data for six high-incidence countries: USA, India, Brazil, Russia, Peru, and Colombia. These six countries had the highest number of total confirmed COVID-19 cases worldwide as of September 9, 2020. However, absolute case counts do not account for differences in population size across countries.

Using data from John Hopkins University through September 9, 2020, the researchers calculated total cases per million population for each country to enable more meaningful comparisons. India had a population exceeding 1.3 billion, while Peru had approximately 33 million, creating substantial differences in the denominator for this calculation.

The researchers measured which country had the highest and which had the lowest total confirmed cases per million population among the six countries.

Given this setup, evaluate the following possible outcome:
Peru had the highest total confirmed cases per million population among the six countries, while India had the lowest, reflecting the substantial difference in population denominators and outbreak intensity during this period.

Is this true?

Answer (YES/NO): YES